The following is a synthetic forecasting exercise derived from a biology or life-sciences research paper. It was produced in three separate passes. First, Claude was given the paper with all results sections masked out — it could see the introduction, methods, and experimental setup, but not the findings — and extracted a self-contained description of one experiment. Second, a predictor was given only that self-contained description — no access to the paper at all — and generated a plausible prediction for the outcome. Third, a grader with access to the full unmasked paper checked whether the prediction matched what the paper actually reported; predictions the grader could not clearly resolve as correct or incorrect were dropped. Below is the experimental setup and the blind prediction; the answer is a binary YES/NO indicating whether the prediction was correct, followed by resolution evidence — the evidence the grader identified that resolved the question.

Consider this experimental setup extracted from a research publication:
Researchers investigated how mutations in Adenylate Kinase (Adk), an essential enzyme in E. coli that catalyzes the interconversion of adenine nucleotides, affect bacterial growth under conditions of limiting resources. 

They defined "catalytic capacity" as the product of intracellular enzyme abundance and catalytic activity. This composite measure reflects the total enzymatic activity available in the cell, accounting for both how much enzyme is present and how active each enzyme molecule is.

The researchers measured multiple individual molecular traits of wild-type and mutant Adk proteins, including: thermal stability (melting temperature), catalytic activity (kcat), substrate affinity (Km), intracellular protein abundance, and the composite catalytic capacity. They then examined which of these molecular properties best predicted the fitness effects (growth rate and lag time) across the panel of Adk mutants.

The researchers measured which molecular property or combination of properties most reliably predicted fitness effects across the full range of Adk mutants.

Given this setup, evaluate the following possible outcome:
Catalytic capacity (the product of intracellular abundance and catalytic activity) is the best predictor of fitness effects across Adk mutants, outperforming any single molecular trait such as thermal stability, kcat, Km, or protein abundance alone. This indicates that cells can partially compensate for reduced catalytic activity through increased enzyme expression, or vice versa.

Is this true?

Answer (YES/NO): YES